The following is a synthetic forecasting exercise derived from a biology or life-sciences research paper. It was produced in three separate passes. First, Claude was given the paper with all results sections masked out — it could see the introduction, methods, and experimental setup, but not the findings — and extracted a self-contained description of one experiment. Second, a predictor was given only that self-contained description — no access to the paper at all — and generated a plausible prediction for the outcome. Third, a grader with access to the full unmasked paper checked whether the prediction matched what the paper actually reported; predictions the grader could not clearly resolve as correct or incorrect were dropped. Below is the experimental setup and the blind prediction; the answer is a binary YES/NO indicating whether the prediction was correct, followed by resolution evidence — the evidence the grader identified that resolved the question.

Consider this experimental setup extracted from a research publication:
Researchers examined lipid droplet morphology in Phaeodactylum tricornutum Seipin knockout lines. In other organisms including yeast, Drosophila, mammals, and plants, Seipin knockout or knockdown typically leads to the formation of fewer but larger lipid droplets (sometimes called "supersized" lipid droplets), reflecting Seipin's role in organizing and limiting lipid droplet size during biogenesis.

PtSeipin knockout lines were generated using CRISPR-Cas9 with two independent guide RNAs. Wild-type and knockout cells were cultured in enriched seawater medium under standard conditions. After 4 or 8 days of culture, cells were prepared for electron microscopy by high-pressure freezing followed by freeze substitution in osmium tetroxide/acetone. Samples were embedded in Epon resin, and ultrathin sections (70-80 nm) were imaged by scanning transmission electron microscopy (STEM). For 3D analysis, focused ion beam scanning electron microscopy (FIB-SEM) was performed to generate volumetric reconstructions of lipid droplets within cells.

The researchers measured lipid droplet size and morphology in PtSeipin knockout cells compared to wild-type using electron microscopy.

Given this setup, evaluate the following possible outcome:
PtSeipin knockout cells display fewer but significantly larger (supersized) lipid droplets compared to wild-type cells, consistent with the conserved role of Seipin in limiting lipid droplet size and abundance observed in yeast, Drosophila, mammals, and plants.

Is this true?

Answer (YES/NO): YES